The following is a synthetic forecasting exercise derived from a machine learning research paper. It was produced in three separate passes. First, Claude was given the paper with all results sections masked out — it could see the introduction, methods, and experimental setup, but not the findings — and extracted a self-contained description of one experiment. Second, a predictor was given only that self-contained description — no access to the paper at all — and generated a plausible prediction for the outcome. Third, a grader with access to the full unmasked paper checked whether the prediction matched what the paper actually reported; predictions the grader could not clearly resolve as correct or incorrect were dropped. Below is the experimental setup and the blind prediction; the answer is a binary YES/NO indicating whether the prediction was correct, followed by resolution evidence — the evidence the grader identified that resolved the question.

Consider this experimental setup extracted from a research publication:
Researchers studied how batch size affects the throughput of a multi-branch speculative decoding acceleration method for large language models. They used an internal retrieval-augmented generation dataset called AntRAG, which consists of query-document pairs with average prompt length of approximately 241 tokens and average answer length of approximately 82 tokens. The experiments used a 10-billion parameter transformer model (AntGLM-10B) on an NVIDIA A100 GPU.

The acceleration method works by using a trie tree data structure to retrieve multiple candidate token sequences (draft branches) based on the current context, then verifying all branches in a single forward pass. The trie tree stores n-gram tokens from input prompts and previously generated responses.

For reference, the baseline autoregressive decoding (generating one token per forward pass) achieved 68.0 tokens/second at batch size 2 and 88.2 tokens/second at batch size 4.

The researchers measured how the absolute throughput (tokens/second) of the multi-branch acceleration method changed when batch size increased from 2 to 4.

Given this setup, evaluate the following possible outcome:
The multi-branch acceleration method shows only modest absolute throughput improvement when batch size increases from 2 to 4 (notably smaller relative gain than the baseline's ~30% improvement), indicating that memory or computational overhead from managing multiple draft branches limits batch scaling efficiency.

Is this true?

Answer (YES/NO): YES